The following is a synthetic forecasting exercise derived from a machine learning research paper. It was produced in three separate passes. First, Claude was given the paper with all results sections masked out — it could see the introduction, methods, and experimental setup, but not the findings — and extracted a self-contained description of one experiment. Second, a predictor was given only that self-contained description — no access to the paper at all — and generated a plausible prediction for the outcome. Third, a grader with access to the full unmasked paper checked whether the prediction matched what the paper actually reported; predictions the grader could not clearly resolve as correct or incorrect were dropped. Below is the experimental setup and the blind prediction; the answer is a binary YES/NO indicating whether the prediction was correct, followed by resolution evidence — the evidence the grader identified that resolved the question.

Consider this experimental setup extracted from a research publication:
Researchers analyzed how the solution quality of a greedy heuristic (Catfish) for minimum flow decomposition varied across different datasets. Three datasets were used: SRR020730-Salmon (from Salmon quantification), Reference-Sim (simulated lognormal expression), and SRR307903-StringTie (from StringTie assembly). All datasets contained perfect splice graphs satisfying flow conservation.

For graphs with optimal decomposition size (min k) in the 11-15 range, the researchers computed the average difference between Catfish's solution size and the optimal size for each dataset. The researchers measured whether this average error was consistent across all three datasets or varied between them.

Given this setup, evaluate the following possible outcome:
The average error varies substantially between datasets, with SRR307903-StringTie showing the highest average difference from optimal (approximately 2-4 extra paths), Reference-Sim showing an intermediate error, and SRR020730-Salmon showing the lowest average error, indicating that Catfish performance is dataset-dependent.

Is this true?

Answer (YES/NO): NO